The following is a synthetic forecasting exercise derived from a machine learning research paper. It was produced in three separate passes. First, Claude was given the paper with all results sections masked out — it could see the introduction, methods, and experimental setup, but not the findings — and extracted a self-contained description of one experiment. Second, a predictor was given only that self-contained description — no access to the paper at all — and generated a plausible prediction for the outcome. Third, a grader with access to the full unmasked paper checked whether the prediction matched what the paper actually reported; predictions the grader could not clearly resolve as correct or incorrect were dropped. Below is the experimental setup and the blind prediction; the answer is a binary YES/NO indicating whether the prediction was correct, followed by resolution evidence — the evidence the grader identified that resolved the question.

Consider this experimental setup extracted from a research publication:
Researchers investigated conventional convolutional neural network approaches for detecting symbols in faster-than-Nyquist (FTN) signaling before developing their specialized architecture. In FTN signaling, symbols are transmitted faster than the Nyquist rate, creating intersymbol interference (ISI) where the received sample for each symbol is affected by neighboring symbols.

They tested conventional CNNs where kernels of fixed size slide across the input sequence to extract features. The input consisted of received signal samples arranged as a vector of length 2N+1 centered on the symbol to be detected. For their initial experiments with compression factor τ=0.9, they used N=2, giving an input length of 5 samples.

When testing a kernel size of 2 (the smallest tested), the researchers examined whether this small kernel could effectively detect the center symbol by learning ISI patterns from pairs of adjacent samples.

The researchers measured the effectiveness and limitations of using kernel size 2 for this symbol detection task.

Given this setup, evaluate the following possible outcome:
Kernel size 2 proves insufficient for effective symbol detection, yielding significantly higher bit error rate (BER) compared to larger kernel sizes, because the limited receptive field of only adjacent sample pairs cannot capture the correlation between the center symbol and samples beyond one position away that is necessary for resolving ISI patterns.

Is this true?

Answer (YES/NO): YES